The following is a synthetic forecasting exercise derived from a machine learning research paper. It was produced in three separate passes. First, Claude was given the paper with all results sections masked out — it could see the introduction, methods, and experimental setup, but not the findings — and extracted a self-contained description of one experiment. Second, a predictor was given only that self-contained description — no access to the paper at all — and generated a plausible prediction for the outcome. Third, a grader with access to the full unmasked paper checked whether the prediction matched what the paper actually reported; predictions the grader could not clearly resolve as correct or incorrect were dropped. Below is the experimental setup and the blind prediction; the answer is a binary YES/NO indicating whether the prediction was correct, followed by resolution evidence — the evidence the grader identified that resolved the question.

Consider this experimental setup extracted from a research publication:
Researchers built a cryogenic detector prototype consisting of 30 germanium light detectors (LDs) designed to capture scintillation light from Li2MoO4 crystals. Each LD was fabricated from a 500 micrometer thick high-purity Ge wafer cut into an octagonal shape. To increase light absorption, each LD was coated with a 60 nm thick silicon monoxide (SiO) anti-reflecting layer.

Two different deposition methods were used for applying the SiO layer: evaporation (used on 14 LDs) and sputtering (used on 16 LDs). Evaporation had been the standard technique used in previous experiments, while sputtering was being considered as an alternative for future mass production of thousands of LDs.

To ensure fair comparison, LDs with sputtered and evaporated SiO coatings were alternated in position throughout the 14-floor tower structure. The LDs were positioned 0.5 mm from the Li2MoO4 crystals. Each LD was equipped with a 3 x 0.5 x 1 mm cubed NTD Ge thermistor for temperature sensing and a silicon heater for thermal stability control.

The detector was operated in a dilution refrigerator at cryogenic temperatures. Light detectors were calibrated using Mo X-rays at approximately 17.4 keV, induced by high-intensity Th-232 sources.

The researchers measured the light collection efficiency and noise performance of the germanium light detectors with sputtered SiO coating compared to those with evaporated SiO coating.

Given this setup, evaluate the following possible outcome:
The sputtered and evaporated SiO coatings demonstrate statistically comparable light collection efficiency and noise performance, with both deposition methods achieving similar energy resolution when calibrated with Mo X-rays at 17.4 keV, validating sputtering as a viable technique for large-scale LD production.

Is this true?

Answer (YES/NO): YES